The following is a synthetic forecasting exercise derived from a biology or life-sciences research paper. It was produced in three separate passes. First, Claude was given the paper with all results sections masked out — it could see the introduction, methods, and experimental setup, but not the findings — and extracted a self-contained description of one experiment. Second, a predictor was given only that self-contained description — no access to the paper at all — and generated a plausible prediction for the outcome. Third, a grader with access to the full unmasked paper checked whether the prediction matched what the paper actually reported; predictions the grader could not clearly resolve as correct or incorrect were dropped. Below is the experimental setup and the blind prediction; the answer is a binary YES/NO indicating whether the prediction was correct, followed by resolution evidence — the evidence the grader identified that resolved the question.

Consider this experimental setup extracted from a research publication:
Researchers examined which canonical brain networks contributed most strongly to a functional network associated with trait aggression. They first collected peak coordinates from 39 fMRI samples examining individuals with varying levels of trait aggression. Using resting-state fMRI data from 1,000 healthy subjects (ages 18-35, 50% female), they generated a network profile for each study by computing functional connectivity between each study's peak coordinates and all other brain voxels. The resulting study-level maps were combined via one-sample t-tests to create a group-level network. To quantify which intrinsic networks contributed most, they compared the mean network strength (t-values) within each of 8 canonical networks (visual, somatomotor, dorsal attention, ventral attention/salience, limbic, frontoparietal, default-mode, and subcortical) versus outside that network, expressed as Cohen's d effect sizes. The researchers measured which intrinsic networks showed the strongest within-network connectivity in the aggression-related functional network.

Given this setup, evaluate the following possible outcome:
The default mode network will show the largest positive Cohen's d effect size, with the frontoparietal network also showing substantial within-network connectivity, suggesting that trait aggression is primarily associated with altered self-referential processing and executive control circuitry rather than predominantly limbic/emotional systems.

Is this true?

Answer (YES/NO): NO